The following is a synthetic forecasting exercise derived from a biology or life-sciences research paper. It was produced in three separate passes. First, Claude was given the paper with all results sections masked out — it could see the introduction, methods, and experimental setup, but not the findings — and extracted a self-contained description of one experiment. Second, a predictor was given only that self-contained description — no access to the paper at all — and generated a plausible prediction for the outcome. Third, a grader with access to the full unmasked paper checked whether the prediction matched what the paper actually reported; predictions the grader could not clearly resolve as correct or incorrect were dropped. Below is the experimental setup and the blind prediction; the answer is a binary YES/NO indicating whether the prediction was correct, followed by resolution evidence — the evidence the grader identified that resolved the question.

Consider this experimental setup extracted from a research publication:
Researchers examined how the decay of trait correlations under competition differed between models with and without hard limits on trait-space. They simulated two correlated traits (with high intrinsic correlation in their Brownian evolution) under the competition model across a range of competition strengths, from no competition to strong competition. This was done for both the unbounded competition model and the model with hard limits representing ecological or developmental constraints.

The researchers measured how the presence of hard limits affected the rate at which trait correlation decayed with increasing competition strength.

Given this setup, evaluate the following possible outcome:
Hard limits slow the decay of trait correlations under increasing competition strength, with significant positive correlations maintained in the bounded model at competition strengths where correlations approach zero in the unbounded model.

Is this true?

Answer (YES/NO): NO